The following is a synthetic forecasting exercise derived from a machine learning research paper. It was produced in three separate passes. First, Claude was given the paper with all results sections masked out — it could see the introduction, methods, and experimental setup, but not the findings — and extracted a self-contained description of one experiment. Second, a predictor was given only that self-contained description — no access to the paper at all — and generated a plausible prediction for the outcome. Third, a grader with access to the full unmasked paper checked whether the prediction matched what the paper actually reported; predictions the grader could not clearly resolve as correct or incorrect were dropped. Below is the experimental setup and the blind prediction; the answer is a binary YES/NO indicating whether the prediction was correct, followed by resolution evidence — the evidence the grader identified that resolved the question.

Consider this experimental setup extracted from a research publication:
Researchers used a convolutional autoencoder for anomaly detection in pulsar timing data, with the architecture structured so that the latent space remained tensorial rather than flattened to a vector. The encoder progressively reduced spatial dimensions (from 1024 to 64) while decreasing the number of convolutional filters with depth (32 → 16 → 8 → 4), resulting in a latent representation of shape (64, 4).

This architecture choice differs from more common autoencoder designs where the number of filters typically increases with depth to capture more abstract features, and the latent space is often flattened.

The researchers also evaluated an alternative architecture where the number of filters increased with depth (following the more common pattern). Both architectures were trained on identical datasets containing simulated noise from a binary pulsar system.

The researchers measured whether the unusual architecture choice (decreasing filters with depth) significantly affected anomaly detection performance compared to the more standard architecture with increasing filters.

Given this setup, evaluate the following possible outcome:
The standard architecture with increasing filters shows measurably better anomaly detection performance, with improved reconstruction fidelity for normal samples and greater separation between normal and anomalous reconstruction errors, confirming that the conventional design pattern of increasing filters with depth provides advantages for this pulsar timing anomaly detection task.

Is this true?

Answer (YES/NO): NO